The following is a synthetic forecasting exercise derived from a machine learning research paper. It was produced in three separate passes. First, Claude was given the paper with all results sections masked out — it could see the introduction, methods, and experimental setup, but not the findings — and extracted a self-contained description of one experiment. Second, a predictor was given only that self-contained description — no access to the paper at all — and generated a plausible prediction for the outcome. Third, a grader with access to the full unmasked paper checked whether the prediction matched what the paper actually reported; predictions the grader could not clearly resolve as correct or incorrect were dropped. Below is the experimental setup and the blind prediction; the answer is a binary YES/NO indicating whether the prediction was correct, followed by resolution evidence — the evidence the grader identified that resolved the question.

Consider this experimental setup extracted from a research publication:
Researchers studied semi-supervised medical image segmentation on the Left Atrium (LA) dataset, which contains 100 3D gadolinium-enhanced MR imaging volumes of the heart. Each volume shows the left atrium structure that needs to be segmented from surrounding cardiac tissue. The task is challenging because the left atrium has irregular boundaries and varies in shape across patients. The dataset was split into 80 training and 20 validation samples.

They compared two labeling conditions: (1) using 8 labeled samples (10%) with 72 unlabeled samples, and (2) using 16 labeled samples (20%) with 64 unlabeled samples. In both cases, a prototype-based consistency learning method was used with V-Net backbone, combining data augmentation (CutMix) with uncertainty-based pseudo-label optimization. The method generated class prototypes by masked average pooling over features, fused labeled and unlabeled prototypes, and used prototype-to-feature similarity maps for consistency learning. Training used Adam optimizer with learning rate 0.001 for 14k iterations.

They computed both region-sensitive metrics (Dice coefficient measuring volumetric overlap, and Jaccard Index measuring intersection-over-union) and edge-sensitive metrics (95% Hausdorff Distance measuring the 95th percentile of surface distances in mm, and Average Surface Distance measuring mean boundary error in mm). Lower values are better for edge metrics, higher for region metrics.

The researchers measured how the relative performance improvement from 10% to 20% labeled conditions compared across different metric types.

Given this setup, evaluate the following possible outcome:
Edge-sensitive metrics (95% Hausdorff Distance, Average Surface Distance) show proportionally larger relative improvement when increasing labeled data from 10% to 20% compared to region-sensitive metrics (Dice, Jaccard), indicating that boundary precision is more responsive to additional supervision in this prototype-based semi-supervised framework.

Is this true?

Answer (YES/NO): YES